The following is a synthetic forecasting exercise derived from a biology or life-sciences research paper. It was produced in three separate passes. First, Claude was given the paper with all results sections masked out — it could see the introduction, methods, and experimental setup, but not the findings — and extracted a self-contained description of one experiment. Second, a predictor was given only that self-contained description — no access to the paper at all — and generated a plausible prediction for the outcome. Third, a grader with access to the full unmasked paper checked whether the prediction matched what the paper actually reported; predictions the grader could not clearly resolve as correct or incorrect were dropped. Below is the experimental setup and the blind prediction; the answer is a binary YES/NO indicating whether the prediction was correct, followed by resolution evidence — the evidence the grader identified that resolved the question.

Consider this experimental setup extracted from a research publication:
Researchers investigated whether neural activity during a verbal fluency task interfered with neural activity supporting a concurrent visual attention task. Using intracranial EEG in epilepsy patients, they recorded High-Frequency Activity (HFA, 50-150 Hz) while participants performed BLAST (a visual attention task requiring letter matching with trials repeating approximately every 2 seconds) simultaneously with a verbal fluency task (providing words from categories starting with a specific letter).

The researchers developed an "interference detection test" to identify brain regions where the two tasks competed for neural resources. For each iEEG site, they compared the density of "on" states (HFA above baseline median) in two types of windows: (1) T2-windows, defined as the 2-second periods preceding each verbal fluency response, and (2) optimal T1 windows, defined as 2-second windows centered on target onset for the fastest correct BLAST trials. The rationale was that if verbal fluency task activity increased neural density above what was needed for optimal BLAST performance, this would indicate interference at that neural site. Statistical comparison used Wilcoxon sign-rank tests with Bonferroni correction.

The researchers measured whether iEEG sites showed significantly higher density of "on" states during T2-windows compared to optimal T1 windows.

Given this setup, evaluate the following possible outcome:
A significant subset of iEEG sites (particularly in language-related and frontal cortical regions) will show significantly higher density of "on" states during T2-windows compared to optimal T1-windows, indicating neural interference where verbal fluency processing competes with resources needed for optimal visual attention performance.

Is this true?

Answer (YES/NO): YES